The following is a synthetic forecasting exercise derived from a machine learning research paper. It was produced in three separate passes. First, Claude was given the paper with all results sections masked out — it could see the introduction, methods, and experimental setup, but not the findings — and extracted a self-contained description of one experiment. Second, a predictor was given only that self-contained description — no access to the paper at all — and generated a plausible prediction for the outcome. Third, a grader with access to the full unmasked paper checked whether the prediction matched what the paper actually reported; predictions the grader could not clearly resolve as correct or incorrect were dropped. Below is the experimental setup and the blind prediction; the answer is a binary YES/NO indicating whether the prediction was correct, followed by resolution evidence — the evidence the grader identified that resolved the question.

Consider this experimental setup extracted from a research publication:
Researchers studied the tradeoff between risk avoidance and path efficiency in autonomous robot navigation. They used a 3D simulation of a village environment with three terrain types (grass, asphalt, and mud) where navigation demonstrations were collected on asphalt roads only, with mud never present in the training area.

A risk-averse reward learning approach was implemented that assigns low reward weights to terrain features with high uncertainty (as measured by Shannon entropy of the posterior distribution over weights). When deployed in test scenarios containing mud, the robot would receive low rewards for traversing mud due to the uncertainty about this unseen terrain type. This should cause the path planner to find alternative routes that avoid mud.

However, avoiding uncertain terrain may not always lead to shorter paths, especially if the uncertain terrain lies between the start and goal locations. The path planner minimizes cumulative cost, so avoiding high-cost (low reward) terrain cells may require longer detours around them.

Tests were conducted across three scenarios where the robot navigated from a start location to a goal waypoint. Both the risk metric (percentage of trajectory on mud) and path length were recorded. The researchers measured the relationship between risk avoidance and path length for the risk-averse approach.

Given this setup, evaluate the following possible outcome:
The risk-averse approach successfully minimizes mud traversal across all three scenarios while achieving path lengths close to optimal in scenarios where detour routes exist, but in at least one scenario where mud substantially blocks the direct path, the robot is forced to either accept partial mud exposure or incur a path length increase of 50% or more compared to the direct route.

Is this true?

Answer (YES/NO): YES